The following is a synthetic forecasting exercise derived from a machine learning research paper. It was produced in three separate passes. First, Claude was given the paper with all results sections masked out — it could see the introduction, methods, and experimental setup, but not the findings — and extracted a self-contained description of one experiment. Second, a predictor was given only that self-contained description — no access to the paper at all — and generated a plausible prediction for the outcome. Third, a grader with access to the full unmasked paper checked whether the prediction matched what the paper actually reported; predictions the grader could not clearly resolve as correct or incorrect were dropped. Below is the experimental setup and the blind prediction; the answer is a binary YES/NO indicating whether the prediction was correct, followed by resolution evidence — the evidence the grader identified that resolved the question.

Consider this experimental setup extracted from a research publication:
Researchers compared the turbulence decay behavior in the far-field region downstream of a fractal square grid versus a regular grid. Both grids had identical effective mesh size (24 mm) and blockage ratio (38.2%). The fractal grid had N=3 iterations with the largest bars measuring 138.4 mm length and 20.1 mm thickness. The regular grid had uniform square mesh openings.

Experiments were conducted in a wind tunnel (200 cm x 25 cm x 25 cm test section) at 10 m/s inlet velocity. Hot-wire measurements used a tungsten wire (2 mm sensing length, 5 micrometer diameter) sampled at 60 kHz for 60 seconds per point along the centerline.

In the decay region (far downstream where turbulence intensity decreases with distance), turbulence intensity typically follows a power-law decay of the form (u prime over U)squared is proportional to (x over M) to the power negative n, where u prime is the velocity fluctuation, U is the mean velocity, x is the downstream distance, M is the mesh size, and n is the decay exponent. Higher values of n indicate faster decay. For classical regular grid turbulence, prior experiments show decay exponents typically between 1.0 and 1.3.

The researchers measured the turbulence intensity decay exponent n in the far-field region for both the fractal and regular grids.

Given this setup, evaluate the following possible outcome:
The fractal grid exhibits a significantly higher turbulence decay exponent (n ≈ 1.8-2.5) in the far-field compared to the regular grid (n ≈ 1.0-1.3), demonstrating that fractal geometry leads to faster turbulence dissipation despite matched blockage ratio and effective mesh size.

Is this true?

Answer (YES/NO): YES